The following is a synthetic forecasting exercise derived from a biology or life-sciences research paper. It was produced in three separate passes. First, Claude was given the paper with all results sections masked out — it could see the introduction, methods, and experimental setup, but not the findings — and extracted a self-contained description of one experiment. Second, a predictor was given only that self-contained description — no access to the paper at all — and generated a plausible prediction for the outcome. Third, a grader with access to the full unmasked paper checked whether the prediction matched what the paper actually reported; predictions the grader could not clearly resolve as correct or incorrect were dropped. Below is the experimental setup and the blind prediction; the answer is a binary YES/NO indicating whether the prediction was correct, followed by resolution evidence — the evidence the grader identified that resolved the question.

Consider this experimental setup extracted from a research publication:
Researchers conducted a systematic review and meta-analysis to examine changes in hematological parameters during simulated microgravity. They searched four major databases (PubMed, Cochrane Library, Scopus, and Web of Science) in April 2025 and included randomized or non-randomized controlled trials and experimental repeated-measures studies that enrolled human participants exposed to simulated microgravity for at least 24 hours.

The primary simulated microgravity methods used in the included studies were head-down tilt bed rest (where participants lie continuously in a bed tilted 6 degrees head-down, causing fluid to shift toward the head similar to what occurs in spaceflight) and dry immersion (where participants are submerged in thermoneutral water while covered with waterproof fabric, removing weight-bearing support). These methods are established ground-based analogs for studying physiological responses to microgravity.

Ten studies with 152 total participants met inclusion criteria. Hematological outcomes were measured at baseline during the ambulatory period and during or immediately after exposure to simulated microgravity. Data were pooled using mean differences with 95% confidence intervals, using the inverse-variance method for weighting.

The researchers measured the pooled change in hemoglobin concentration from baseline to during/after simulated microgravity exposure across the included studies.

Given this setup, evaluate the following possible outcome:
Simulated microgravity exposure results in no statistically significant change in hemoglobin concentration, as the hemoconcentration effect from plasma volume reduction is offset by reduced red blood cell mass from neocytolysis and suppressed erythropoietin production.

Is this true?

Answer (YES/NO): NO